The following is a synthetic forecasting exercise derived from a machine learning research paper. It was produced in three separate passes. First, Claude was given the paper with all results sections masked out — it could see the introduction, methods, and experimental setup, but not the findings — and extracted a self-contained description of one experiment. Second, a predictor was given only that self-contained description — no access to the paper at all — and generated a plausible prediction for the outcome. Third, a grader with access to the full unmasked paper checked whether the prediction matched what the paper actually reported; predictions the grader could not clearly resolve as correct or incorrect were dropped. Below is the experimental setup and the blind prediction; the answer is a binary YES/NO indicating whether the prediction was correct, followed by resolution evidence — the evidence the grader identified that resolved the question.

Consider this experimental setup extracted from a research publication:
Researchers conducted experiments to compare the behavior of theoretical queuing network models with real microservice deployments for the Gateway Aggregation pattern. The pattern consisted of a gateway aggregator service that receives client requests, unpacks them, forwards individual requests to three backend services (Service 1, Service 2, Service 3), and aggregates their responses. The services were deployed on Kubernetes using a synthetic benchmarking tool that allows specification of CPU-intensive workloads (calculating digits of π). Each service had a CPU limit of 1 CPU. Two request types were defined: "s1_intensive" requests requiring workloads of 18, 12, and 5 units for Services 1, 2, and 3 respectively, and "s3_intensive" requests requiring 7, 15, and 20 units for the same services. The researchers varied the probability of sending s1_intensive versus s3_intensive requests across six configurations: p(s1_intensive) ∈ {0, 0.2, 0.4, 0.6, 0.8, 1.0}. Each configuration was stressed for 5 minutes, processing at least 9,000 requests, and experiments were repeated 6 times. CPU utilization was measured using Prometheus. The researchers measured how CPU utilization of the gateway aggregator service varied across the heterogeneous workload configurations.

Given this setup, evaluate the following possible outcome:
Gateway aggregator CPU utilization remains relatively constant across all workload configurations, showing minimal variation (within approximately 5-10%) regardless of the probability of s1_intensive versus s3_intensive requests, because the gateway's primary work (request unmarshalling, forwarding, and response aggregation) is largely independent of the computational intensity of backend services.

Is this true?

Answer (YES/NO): NO